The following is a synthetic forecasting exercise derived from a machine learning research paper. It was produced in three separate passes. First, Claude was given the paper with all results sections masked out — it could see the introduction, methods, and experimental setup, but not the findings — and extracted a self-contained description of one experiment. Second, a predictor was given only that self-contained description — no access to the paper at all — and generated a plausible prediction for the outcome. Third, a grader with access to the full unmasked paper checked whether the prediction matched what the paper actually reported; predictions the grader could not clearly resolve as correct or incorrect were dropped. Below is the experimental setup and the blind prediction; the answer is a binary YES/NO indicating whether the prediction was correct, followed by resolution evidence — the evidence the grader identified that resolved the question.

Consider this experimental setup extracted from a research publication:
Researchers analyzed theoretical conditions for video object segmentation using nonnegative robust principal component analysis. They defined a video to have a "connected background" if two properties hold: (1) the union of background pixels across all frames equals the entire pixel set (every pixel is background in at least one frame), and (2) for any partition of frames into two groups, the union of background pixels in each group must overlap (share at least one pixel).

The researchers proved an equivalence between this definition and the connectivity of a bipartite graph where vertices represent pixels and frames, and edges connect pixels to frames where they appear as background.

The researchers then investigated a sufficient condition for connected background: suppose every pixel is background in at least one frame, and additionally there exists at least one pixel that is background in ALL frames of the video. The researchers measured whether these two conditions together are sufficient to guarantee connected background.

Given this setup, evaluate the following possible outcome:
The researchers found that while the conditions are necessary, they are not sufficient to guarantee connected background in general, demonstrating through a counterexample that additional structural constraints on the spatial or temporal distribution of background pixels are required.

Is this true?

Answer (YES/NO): NO